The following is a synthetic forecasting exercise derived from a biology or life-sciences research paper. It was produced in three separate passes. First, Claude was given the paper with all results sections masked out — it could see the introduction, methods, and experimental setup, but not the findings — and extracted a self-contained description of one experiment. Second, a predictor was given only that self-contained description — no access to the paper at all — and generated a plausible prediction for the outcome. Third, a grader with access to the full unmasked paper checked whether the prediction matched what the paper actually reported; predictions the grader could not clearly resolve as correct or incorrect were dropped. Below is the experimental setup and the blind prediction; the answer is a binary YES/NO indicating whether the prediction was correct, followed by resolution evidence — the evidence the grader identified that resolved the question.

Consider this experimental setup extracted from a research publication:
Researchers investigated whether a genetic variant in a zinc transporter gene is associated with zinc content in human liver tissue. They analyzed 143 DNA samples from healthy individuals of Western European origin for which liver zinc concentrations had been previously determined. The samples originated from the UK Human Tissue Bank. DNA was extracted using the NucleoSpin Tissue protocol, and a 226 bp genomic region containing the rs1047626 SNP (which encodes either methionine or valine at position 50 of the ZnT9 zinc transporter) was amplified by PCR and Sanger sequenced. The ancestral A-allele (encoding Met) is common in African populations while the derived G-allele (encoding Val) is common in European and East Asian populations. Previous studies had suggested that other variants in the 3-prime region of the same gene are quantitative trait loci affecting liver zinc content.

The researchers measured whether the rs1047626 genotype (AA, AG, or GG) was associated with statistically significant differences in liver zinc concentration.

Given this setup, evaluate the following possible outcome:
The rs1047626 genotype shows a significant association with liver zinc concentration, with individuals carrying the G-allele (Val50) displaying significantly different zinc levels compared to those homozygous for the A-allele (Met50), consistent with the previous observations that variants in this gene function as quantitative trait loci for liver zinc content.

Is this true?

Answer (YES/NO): NO